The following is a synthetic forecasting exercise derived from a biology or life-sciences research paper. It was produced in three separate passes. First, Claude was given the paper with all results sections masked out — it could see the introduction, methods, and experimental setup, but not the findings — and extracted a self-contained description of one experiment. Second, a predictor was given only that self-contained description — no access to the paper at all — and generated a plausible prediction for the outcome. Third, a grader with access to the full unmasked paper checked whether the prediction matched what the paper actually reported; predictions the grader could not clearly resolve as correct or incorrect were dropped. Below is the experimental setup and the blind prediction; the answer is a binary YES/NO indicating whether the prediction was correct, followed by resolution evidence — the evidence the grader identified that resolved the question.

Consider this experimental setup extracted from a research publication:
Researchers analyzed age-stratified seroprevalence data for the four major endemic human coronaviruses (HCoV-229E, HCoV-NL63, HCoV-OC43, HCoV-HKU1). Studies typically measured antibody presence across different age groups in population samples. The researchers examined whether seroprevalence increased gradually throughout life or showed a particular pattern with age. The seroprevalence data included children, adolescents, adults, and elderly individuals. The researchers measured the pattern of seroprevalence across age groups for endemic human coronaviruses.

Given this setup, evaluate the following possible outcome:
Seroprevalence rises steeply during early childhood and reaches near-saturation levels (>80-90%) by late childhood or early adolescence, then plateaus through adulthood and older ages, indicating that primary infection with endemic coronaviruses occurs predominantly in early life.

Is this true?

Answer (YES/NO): YES